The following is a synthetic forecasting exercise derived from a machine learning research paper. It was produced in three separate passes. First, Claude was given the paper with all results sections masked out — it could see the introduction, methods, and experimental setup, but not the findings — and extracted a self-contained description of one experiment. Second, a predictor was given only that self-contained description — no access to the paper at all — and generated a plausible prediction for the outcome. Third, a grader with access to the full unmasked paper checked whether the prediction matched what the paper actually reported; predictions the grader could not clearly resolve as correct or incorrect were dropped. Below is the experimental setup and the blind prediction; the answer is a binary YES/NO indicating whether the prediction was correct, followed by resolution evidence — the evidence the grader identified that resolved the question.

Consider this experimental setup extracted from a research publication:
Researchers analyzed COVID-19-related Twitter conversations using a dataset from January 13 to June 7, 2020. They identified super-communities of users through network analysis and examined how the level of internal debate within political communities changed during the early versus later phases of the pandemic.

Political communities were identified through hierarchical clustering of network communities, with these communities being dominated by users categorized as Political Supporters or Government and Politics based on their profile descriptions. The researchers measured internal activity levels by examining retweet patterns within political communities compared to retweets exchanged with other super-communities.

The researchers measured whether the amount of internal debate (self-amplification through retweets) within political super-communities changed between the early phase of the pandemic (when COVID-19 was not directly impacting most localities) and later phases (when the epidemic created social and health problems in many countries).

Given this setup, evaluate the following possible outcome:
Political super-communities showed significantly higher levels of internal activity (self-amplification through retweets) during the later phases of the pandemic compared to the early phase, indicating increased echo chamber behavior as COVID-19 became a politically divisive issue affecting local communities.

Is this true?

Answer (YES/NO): YES